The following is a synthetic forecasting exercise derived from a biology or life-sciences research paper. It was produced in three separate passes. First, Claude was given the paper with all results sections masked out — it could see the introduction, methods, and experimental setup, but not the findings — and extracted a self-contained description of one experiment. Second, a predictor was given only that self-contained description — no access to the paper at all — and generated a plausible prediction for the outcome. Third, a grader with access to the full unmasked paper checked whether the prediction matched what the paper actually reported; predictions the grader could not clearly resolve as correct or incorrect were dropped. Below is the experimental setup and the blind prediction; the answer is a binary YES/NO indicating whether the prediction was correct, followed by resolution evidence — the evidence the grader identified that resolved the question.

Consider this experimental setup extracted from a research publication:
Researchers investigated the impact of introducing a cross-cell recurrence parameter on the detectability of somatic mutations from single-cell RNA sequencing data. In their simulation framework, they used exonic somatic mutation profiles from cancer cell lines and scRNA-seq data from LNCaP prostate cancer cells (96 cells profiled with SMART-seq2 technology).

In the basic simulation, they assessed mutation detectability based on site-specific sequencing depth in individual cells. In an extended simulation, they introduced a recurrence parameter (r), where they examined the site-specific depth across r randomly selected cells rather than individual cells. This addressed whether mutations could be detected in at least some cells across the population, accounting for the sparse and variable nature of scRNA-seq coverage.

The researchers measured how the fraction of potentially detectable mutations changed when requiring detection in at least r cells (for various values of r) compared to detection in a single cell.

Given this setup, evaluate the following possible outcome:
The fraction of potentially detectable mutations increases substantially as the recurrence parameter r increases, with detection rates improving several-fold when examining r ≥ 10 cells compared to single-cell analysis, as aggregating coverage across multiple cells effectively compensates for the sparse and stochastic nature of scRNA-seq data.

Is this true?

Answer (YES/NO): NO